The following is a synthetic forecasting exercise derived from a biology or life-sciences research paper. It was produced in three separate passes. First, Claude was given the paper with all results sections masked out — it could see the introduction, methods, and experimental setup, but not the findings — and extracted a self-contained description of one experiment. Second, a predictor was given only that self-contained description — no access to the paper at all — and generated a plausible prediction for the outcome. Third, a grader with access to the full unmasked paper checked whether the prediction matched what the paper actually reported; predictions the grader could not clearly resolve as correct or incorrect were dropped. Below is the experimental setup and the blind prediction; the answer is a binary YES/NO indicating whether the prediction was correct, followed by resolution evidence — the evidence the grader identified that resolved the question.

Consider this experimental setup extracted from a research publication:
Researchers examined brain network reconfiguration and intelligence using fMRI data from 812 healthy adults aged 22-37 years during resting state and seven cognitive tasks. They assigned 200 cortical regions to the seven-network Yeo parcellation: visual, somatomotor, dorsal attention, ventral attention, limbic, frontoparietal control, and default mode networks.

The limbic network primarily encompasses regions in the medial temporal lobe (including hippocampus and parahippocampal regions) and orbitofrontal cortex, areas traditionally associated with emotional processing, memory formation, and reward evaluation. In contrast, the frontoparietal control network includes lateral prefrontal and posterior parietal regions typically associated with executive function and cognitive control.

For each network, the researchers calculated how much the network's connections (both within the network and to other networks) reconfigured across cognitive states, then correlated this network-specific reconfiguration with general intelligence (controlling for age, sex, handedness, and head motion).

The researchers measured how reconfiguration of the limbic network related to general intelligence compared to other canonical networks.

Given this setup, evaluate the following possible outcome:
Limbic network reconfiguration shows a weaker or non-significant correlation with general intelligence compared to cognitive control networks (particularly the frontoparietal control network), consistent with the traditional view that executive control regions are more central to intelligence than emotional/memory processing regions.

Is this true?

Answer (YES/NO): NO